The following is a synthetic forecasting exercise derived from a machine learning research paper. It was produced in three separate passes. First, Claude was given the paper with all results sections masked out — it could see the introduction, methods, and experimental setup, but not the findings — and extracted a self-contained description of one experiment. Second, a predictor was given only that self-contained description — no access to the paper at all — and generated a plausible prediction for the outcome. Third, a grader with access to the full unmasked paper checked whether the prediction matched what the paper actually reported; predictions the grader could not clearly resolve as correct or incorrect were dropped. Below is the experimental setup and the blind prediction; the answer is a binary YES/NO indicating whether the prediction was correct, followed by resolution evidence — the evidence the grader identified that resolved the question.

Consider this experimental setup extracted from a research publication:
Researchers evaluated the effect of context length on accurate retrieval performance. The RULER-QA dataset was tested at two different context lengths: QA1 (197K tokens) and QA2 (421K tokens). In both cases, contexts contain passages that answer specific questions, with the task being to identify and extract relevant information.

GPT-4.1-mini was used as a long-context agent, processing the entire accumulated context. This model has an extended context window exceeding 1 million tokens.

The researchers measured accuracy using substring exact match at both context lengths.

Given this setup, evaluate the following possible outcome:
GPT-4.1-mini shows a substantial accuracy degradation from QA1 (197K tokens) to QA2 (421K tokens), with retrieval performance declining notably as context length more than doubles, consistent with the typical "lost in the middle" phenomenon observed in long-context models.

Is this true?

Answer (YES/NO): YES